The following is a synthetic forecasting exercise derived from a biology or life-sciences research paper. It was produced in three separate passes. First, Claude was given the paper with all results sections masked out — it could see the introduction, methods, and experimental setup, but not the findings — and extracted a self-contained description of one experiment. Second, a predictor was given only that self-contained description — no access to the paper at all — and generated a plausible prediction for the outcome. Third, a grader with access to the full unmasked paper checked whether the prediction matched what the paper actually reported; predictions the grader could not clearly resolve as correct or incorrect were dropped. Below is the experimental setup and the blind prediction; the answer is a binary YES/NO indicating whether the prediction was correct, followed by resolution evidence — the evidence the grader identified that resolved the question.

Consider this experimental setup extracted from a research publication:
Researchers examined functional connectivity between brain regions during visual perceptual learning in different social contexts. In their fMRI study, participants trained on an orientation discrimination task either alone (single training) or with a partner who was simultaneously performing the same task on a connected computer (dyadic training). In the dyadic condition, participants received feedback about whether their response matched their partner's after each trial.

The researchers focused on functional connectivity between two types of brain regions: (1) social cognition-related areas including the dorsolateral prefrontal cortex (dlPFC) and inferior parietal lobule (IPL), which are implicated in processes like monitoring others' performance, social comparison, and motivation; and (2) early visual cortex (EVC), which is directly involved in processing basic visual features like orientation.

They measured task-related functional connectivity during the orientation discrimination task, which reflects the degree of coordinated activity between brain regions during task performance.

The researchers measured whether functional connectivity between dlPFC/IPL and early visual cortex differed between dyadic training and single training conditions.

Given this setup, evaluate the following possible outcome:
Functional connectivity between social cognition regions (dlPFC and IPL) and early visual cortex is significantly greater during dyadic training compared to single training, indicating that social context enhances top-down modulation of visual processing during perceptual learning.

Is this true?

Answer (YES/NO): YES